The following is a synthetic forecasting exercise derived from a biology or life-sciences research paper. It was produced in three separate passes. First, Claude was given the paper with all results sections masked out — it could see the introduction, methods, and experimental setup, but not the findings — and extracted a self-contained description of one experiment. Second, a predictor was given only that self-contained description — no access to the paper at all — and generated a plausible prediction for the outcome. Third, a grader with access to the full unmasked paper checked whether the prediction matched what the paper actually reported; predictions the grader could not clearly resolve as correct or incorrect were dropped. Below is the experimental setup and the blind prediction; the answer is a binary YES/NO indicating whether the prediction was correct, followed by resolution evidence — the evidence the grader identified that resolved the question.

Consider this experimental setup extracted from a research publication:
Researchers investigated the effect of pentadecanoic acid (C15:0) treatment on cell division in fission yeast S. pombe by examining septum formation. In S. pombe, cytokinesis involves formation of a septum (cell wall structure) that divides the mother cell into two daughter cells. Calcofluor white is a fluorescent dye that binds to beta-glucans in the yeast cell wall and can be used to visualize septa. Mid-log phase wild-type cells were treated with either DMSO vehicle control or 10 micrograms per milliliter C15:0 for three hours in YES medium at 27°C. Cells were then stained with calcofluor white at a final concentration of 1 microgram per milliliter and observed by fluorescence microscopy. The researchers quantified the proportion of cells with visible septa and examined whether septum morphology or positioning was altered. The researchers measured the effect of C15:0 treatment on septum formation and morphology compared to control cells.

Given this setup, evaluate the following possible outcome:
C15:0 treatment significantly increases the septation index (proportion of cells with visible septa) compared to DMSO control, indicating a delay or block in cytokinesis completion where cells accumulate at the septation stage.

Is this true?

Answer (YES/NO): YES